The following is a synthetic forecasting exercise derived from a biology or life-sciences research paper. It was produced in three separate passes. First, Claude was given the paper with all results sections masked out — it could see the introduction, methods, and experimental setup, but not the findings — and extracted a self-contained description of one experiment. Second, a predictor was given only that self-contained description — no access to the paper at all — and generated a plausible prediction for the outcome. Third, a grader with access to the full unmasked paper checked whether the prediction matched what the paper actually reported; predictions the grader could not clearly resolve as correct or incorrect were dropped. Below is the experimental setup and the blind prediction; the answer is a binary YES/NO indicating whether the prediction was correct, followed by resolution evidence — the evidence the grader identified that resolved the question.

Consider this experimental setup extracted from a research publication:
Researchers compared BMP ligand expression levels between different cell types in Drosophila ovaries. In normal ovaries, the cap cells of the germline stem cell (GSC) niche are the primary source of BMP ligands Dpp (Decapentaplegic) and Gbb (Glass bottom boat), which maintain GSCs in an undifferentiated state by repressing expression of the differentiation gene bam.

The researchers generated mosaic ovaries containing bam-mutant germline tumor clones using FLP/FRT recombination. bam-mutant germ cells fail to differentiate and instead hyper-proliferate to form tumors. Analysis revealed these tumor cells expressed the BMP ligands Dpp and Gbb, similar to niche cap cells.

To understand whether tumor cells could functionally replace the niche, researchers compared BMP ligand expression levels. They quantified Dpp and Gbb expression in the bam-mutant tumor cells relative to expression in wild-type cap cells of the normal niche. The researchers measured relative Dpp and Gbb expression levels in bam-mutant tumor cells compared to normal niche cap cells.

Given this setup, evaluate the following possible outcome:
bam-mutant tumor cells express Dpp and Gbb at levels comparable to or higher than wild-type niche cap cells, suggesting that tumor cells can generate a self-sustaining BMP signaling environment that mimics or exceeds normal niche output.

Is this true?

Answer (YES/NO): NO